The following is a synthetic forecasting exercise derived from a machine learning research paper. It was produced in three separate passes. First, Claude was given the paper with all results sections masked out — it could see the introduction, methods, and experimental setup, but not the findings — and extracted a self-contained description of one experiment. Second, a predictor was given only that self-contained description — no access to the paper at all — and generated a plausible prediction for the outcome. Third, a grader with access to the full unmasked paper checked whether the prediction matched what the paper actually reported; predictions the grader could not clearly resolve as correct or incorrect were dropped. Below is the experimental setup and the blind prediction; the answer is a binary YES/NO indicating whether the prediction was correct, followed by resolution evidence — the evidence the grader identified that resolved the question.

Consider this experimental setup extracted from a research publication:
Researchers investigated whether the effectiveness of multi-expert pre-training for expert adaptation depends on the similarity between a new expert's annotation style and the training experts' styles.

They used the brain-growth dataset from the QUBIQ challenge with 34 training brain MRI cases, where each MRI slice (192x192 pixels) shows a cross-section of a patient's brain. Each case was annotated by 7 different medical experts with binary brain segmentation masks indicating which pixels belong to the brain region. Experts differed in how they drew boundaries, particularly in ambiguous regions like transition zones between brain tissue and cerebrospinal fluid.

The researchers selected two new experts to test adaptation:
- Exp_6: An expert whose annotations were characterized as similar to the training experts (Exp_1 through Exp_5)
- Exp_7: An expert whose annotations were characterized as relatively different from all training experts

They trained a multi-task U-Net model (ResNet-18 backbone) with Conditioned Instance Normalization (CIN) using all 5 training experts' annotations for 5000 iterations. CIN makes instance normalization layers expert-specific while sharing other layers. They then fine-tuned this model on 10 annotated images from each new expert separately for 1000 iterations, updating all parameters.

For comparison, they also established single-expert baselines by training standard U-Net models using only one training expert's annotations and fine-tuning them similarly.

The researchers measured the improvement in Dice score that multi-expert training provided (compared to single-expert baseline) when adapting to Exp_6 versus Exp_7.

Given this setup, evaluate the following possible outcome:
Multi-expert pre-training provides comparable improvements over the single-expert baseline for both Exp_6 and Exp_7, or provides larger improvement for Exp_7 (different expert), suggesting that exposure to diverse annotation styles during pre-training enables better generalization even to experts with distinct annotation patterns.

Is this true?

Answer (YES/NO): YES